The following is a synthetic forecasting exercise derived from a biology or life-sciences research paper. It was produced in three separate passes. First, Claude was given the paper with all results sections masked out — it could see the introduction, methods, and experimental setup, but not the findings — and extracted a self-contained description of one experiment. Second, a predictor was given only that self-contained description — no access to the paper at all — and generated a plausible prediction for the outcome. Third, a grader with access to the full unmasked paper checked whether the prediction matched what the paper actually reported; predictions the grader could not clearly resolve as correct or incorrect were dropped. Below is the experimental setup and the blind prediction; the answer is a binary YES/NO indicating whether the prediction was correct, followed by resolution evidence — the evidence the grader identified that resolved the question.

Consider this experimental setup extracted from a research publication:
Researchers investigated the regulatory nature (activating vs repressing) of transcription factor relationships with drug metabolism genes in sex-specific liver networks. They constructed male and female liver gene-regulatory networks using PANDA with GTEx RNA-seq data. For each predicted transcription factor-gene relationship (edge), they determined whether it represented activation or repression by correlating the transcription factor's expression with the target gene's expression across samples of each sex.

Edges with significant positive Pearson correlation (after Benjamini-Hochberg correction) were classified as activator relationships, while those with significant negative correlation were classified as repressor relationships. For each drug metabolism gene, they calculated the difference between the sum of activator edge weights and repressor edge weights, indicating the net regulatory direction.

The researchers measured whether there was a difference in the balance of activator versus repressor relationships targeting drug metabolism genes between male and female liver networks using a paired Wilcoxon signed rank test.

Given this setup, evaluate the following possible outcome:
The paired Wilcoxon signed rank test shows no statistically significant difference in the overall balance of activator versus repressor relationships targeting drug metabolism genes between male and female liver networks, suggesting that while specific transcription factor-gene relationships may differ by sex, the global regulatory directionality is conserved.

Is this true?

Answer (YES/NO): NO